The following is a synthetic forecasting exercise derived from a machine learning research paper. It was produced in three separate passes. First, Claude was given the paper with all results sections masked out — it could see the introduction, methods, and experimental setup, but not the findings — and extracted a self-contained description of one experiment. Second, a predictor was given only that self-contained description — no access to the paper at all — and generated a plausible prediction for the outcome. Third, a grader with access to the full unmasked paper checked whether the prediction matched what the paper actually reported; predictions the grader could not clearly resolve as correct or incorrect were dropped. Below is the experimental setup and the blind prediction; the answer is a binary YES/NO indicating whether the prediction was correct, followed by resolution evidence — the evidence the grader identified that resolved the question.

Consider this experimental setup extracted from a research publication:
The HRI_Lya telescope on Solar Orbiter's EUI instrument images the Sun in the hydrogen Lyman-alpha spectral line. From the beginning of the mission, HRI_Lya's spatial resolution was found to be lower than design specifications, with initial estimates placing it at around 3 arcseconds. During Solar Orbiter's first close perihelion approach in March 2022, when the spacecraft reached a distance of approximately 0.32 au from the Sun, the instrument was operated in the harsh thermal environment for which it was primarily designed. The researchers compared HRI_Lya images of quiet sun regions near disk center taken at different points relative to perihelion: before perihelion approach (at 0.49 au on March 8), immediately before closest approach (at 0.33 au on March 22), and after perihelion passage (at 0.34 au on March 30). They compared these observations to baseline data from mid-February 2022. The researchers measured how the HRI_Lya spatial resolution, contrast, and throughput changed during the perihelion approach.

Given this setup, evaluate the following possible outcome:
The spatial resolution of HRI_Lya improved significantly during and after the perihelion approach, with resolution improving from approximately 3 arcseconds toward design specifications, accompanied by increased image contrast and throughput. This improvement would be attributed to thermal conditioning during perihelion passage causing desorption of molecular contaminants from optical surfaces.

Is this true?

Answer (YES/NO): NO